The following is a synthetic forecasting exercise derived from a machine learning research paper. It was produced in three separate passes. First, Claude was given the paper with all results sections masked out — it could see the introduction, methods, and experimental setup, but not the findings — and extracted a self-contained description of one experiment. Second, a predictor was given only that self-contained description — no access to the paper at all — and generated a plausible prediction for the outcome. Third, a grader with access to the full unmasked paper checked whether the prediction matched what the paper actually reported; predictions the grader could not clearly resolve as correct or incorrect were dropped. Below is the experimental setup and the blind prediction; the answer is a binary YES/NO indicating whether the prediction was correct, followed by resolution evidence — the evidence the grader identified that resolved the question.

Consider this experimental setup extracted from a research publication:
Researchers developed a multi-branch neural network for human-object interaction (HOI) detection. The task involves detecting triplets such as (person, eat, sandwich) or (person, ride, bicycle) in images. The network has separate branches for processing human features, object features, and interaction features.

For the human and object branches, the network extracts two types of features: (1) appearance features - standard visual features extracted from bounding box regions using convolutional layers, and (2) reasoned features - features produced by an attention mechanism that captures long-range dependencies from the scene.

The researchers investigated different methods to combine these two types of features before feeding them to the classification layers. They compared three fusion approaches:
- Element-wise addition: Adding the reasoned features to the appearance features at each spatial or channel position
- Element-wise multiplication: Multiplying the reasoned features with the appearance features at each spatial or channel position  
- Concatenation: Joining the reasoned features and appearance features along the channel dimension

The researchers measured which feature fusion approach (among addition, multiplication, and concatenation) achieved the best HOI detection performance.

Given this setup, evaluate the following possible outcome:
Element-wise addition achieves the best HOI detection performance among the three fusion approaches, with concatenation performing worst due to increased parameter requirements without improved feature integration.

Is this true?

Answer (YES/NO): NO